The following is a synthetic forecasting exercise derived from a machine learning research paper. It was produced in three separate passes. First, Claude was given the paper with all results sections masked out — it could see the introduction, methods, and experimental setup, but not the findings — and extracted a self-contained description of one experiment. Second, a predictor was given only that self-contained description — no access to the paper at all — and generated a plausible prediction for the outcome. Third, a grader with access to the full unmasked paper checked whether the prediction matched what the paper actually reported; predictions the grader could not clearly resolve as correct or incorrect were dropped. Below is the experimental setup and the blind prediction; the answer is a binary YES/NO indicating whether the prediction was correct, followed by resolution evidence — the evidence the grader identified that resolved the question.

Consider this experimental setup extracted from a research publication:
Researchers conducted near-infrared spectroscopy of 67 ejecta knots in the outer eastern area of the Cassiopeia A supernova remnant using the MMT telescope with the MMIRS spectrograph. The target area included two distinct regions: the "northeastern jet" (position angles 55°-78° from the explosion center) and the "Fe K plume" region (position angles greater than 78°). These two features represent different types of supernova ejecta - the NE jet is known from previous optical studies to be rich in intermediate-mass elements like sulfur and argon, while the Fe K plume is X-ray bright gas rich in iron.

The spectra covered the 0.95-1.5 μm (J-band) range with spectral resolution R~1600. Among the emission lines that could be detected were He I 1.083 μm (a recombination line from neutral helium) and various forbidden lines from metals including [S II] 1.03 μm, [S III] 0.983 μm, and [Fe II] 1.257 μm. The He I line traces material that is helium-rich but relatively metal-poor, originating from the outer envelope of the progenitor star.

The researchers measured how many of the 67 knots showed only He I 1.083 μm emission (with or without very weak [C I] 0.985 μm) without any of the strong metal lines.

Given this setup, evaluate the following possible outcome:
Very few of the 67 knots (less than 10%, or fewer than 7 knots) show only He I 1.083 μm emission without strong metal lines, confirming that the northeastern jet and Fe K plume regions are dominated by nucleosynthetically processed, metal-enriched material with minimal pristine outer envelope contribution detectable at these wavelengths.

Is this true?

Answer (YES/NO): NO